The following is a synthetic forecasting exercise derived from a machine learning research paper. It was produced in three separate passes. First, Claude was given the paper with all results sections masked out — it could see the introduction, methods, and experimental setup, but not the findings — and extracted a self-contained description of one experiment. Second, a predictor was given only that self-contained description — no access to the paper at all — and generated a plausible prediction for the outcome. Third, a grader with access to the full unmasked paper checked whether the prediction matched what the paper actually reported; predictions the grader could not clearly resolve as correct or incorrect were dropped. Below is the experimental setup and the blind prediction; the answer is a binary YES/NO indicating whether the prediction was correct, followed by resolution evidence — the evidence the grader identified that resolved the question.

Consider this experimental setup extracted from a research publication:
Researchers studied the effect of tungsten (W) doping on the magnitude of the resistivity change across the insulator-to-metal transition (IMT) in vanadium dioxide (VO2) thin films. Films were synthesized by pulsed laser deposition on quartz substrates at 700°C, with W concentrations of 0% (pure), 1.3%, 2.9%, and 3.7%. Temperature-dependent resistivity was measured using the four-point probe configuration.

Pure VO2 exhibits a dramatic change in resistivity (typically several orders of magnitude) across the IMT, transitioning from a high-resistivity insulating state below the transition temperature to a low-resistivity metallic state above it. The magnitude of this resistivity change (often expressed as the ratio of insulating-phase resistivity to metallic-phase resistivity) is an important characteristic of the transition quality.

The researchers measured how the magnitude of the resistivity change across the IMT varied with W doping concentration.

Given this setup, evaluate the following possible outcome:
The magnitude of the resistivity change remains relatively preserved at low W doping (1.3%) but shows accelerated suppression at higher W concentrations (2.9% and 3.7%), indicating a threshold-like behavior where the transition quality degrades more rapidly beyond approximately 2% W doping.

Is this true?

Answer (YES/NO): NO